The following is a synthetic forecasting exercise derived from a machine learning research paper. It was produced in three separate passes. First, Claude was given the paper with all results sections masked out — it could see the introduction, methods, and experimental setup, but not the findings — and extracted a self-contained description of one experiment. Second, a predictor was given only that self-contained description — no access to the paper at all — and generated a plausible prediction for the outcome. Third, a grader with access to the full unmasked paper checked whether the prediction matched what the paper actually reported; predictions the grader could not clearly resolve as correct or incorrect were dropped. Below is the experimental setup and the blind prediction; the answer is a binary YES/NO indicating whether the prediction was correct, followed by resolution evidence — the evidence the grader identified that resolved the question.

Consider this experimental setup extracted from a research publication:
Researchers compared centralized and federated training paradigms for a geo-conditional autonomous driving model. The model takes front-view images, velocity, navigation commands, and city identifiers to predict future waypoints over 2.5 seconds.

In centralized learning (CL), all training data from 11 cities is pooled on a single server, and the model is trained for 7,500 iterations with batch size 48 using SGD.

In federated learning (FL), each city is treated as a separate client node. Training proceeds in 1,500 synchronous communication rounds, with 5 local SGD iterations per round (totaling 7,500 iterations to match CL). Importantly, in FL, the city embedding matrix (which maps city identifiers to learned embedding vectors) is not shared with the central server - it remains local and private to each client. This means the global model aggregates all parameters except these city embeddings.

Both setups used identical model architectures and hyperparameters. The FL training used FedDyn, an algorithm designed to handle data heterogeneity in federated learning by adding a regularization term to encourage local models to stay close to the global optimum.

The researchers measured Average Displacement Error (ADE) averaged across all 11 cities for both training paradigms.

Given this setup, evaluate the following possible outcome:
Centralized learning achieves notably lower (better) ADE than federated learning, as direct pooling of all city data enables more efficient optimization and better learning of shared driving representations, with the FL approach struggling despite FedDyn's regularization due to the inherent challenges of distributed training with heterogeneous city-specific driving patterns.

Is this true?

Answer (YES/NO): NO